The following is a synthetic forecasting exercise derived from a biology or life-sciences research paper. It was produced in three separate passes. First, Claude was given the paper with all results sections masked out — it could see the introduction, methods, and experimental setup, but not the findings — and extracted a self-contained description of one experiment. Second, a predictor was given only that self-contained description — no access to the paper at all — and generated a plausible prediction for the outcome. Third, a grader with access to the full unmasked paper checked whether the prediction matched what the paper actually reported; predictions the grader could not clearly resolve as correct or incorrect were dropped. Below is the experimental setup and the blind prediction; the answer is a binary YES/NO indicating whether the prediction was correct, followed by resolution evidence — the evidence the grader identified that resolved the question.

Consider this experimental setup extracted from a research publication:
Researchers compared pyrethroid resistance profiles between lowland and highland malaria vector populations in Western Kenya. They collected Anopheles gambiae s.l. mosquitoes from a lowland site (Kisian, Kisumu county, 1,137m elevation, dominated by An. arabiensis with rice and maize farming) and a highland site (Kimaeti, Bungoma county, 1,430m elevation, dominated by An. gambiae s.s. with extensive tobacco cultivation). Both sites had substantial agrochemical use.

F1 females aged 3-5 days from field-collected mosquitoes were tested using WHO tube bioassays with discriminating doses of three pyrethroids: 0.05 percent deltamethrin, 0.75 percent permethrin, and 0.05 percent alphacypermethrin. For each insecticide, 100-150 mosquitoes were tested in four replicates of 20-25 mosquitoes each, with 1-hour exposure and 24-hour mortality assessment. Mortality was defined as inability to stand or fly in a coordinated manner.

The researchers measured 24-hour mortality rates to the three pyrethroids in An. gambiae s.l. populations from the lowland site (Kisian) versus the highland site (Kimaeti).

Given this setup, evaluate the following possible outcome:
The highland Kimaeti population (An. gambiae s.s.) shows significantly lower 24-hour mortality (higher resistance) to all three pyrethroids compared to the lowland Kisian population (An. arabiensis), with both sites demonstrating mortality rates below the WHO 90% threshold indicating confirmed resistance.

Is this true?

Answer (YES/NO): NO